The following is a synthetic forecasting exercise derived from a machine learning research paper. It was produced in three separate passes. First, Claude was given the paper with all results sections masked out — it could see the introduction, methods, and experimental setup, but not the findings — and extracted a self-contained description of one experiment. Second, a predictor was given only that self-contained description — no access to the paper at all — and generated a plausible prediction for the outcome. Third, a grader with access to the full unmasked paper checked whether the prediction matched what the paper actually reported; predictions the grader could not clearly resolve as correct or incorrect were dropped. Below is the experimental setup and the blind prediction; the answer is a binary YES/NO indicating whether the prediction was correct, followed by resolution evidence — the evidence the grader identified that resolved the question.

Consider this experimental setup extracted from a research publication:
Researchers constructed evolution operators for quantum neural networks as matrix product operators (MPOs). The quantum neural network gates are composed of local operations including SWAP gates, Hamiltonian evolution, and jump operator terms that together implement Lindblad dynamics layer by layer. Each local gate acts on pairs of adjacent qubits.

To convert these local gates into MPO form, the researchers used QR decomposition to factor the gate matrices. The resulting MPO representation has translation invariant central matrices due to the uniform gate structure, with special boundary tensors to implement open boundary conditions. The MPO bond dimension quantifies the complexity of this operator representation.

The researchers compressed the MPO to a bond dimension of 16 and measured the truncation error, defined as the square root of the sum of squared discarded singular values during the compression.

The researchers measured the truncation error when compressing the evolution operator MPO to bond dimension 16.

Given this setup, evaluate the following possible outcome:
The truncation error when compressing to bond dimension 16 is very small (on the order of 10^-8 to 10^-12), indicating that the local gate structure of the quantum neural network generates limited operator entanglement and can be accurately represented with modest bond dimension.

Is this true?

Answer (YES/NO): NO